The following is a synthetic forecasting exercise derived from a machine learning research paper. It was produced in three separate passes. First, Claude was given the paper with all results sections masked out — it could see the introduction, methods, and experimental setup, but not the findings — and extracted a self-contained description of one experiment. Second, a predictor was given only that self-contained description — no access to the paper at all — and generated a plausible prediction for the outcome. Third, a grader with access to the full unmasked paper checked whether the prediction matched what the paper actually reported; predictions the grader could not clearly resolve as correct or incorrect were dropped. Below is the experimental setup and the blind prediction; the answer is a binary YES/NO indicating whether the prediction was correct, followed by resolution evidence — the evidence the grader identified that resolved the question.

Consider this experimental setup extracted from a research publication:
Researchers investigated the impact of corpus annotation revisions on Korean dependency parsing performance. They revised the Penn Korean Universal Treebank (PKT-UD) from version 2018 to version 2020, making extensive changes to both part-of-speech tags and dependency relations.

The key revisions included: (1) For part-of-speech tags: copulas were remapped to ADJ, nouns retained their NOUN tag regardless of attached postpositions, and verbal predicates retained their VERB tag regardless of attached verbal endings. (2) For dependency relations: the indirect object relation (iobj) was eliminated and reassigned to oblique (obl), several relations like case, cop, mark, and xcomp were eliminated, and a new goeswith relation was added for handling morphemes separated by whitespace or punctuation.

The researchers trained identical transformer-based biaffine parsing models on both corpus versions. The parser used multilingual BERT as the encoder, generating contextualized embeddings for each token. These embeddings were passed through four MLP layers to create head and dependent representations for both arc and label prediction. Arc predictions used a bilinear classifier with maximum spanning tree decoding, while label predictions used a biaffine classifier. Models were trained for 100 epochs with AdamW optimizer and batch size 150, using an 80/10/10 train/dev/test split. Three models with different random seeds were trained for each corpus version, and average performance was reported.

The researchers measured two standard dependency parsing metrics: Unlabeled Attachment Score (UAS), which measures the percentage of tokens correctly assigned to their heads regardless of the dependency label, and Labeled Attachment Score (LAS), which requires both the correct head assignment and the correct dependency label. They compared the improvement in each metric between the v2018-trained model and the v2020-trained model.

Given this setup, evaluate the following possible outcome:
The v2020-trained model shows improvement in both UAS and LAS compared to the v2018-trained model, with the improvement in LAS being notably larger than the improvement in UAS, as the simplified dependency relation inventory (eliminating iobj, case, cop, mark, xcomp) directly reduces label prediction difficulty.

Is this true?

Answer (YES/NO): YES